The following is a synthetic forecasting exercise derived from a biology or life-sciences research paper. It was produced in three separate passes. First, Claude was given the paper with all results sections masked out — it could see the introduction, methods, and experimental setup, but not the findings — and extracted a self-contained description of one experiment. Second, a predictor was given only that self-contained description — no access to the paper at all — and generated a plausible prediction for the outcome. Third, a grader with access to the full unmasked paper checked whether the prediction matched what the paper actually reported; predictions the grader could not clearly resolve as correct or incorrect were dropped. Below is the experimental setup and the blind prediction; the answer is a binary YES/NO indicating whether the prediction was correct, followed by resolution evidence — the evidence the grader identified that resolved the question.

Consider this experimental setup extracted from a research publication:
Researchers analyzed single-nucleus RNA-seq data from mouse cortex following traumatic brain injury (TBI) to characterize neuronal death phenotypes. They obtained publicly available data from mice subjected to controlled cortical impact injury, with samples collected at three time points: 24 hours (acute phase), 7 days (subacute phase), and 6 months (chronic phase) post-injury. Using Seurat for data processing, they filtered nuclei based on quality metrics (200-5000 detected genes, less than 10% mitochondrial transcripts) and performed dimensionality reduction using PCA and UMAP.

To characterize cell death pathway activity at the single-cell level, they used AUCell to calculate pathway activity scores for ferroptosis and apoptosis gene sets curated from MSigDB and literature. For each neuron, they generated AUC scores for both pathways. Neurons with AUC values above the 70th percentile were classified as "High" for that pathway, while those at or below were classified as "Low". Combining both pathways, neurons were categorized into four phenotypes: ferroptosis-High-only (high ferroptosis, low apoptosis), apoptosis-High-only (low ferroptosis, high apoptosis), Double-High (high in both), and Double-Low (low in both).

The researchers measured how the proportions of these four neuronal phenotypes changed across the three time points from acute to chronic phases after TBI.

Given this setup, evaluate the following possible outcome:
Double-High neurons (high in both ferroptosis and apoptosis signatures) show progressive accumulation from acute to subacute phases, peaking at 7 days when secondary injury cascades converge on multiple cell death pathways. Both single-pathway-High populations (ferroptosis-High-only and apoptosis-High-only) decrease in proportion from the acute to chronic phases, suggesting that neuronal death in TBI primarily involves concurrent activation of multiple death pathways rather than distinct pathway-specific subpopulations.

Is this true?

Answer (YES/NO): NO